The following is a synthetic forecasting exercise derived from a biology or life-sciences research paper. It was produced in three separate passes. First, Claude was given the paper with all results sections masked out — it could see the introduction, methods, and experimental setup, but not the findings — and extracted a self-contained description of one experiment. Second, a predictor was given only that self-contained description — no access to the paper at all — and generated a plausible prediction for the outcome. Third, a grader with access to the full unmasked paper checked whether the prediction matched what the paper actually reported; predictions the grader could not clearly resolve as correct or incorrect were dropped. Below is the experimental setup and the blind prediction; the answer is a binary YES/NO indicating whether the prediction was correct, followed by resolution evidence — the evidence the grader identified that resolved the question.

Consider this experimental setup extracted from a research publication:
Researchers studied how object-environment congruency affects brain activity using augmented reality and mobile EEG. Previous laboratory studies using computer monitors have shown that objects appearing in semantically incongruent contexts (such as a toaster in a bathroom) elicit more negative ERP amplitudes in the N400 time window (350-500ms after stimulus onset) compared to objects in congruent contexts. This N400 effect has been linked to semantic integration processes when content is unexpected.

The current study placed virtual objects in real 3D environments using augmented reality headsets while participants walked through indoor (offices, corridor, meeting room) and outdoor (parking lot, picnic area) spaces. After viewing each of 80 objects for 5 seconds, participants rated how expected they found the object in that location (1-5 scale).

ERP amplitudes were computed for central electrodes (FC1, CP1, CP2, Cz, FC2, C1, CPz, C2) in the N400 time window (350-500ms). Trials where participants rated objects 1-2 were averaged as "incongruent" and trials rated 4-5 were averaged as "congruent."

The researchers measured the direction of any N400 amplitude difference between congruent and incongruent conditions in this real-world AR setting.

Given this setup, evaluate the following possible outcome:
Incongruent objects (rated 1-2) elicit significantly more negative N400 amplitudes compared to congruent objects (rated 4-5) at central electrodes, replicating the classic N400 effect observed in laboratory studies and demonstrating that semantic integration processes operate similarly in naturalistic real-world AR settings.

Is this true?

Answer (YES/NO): NO